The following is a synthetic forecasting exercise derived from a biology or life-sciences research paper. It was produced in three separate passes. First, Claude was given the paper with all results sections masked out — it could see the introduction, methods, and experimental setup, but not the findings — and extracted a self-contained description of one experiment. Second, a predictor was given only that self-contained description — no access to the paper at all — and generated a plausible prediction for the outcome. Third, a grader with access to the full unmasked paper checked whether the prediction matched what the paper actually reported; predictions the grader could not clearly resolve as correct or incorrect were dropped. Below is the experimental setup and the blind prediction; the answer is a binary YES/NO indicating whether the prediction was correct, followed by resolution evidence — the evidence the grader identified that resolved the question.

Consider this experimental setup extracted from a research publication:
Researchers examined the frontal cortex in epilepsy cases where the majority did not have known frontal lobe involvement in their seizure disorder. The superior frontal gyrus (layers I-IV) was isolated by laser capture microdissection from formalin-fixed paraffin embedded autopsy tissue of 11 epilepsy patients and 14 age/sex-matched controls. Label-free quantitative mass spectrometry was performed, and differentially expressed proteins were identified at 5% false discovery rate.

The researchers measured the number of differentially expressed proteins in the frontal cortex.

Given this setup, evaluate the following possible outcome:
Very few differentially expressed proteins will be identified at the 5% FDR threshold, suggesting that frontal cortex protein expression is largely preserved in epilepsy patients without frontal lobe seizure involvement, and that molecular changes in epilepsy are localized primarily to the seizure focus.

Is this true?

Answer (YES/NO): NO